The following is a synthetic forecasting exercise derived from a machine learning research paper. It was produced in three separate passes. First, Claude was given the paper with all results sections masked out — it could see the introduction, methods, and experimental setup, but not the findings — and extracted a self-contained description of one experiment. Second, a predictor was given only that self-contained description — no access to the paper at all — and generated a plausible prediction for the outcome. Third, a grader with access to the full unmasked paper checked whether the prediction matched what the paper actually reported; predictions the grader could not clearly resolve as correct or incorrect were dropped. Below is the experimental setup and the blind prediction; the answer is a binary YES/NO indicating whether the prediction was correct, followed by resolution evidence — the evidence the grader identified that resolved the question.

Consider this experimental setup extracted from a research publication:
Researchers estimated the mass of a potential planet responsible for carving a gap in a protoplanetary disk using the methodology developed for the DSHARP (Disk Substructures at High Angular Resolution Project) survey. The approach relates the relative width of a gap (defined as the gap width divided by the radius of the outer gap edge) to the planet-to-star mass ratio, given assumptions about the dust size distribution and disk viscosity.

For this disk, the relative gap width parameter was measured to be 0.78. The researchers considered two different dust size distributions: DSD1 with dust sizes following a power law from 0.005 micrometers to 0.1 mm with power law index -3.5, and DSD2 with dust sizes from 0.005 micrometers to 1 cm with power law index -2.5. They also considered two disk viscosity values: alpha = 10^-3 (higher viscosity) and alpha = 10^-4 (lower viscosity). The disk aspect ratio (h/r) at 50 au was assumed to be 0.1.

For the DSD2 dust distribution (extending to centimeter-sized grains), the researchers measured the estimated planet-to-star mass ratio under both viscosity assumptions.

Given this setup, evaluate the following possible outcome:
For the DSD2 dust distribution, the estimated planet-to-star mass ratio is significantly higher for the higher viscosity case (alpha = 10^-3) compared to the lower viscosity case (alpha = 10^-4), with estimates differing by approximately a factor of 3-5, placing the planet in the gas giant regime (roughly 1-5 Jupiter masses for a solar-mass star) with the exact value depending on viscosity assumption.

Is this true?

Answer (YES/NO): NO